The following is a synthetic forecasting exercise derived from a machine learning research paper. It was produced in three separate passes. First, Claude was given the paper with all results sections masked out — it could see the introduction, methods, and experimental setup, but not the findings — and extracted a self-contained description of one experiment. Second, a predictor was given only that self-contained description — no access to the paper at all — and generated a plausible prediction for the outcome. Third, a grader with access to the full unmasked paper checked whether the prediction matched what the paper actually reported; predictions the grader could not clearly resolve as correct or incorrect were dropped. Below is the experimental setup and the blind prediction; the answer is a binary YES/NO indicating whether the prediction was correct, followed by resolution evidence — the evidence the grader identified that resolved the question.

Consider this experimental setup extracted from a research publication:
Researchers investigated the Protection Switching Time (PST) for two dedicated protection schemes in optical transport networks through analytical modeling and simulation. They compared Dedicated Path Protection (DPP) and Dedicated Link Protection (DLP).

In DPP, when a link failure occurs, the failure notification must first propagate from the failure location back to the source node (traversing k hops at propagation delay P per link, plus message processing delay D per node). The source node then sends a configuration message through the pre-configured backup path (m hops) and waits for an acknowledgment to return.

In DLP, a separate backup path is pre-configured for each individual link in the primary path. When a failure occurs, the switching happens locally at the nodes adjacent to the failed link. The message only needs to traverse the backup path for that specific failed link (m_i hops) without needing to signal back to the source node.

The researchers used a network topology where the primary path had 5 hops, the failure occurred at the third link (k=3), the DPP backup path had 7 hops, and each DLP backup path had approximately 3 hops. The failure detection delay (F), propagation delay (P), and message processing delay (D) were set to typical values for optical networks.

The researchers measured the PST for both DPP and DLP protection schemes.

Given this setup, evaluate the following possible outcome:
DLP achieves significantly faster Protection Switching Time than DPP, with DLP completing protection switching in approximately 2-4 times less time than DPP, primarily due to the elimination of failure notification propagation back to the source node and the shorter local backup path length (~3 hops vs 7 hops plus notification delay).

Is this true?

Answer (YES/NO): YES